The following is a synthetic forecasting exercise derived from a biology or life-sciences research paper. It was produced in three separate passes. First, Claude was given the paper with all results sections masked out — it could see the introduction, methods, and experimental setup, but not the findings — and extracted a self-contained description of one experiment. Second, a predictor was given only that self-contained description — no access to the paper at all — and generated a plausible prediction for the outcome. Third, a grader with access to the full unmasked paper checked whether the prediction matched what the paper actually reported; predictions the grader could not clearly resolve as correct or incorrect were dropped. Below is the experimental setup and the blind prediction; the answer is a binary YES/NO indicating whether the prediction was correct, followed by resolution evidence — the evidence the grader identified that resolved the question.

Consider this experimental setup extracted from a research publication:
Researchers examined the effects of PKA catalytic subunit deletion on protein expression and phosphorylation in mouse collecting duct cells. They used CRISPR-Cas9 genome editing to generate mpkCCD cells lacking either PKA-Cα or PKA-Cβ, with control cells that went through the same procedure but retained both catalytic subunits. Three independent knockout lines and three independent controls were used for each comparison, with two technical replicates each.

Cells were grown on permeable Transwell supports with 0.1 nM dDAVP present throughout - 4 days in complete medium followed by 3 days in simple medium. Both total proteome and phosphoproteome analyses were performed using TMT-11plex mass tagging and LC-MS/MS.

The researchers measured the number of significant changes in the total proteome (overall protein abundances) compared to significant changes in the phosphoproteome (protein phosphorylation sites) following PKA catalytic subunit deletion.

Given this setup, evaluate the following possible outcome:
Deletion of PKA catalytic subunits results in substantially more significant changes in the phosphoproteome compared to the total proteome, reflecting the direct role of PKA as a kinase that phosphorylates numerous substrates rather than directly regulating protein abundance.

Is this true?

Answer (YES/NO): YES